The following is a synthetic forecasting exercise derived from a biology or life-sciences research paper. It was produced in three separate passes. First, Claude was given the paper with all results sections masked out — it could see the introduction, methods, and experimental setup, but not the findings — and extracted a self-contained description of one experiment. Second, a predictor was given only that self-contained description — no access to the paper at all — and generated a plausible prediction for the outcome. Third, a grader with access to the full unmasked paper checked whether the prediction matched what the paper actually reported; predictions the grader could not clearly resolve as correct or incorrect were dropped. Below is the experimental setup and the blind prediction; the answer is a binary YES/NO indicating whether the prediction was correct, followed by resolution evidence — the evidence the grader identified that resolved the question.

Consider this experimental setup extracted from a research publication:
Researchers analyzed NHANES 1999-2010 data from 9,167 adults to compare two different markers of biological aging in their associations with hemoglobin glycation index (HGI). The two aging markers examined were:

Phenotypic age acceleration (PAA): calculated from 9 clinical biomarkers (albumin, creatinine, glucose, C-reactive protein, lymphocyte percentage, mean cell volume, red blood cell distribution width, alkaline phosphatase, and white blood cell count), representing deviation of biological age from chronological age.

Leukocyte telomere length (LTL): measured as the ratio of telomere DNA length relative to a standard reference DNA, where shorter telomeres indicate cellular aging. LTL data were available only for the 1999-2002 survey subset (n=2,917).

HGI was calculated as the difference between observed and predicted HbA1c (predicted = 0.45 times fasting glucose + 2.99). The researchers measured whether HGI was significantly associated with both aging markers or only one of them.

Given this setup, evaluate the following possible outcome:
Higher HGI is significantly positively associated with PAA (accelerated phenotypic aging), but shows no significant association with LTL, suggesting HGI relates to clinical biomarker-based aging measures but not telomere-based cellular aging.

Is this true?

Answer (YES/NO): NO